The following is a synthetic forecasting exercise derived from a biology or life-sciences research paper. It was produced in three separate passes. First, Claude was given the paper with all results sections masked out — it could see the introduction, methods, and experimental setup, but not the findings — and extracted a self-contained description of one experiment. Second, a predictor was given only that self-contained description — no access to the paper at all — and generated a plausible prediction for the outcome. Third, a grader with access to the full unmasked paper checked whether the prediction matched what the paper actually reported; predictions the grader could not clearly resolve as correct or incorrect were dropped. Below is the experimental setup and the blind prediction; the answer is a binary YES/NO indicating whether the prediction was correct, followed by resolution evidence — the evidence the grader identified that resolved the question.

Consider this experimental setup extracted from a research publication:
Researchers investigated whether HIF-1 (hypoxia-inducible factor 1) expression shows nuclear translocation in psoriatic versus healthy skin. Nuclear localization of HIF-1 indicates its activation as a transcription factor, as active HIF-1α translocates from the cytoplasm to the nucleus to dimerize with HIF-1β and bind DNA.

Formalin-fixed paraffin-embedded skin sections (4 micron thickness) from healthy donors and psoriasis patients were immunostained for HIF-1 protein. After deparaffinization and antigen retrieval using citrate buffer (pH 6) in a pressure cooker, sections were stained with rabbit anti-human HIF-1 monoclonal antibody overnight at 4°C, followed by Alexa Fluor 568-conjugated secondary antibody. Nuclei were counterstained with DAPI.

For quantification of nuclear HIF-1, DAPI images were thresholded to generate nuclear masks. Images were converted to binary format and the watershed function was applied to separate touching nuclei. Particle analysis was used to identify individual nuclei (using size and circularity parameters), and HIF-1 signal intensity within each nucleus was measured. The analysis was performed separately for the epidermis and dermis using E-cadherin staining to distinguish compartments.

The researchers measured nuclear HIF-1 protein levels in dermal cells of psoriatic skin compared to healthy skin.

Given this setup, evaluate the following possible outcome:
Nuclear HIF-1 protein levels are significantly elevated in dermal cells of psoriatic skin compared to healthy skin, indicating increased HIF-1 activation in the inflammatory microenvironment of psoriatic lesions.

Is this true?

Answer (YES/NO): YES